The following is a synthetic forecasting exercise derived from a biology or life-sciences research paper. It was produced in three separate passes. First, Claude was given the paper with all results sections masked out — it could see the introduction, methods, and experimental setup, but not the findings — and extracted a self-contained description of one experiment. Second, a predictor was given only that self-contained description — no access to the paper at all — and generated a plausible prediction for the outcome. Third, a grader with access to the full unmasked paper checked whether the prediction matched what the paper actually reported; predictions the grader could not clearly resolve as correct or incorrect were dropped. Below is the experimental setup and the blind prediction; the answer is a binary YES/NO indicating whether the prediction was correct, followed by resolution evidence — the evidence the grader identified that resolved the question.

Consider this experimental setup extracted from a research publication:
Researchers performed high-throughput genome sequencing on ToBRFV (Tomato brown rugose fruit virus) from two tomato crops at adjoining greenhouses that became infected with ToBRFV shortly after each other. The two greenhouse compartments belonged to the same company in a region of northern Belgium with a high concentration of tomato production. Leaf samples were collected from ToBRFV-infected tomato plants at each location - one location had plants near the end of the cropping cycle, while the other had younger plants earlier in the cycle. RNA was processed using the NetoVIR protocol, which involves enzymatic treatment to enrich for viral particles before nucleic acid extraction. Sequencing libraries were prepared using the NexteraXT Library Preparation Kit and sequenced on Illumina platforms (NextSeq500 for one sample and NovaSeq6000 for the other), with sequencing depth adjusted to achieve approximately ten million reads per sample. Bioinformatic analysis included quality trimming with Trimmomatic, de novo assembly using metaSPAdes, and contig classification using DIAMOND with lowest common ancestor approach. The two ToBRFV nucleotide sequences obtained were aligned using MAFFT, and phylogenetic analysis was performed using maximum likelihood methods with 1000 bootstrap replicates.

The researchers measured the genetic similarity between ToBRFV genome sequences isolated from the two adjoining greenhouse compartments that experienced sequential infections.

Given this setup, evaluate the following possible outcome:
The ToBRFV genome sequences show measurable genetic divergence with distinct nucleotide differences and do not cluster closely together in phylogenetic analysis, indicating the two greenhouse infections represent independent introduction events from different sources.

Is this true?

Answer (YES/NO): NO